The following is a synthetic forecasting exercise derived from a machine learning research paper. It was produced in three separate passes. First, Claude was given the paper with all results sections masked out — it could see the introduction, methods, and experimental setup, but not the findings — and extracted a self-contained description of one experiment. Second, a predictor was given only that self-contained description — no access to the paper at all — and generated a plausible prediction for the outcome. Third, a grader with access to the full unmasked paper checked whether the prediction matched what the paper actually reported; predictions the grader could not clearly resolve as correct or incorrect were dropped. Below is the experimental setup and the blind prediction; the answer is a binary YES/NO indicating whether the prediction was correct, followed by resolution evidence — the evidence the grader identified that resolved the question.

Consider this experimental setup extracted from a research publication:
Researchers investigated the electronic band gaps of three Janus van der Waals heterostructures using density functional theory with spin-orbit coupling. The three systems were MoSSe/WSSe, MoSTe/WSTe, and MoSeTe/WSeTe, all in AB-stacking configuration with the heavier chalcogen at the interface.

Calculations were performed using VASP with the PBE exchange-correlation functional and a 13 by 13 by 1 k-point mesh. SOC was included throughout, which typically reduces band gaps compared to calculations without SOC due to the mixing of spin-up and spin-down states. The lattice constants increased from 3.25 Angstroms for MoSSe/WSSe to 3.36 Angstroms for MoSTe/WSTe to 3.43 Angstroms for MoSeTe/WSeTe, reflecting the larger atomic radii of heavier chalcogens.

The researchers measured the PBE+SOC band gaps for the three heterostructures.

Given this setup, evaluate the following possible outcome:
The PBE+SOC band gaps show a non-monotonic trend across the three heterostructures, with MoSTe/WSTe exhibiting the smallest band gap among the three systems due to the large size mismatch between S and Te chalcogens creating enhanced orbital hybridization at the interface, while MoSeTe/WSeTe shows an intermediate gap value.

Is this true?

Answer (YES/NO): YES